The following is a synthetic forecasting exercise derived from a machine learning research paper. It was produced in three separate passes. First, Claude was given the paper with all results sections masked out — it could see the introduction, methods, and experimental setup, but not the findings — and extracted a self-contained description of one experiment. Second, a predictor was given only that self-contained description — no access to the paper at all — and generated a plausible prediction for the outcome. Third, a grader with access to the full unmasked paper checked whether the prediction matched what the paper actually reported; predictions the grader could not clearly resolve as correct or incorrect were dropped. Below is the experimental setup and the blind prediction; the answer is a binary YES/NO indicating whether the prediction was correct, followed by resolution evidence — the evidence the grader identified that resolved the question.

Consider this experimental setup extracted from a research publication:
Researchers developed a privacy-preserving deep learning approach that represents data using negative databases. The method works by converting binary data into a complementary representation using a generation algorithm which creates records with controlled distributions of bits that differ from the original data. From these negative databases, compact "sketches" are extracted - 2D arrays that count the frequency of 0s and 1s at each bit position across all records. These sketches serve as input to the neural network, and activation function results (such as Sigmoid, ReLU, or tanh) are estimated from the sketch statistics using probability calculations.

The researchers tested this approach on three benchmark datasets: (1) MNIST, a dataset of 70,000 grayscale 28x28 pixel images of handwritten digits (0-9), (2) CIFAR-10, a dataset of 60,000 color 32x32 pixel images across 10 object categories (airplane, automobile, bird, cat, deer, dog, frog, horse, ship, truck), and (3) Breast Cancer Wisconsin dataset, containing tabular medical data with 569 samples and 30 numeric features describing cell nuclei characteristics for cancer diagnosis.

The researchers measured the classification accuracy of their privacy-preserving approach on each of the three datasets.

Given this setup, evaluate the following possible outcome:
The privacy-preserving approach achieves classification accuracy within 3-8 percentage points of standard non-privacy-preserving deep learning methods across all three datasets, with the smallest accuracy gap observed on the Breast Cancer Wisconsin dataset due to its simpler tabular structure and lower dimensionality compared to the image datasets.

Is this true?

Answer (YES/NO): NO